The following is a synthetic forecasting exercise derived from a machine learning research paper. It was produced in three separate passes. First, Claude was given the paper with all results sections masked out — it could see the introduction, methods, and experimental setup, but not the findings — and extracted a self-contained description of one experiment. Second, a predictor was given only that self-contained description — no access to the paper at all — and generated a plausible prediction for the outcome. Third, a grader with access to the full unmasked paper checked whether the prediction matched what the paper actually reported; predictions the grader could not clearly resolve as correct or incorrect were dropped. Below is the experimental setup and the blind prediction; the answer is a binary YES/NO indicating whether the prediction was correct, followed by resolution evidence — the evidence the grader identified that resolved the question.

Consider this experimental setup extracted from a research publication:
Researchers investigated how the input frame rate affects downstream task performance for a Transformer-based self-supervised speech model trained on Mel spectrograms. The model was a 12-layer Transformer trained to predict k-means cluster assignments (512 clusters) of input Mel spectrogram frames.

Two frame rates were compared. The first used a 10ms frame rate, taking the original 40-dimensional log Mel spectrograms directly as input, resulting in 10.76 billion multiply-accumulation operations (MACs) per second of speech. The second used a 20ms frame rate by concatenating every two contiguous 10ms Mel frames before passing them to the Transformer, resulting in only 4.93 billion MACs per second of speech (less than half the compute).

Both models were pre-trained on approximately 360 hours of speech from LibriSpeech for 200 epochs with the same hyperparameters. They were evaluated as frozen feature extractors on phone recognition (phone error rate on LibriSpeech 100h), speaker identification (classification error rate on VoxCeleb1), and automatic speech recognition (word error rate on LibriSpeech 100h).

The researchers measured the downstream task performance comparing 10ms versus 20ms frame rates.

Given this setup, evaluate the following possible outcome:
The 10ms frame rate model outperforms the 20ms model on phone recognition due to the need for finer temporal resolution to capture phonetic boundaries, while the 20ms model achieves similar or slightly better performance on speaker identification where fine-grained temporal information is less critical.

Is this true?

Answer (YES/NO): NO